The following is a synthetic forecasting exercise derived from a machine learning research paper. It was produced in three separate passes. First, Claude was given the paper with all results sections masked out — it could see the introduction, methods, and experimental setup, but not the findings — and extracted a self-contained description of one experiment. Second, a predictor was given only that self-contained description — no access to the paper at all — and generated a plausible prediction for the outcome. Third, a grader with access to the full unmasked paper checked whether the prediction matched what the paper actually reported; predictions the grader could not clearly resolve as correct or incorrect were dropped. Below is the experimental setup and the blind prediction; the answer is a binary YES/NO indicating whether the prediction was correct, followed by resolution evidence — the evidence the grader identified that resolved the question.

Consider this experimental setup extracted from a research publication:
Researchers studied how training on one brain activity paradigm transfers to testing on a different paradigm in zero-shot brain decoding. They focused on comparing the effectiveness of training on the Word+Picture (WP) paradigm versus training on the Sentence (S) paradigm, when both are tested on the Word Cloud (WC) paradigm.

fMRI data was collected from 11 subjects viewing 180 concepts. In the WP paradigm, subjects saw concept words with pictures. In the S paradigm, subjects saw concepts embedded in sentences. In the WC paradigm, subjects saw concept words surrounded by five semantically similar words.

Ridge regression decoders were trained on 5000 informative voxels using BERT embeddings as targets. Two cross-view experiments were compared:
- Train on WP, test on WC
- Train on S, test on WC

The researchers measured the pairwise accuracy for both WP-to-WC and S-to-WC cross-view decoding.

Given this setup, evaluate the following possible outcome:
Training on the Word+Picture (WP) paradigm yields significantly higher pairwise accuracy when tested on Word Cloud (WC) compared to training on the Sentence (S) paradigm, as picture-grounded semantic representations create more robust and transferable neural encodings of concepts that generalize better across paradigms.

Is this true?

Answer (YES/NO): NO